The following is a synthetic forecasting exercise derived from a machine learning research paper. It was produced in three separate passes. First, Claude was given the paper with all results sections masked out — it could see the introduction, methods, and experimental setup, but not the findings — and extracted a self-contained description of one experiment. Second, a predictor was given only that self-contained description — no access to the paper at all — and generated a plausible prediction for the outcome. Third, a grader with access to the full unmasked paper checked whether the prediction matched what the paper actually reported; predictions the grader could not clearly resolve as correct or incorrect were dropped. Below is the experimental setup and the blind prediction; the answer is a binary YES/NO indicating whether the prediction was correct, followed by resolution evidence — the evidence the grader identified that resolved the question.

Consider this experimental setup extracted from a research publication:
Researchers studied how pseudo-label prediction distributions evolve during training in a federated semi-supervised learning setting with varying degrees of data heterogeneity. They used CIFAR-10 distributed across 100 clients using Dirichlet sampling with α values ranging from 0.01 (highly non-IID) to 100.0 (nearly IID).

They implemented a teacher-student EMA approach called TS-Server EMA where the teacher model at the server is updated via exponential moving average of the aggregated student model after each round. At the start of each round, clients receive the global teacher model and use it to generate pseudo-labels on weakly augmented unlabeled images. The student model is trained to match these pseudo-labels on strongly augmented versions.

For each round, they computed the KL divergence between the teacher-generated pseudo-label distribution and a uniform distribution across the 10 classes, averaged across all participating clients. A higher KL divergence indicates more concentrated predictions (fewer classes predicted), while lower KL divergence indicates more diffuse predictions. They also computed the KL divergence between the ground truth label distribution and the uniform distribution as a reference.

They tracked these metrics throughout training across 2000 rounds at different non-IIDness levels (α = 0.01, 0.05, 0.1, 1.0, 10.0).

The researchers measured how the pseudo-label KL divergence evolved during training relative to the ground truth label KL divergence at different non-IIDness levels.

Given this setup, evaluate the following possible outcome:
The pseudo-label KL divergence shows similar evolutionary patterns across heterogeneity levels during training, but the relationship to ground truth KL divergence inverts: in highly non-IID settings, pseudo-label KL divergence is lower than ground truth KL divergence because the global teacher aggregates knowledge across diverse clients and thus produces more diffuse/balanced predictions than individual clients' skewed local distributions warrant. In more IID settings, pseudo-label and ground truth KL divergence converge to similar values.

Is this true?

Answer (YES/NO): YES